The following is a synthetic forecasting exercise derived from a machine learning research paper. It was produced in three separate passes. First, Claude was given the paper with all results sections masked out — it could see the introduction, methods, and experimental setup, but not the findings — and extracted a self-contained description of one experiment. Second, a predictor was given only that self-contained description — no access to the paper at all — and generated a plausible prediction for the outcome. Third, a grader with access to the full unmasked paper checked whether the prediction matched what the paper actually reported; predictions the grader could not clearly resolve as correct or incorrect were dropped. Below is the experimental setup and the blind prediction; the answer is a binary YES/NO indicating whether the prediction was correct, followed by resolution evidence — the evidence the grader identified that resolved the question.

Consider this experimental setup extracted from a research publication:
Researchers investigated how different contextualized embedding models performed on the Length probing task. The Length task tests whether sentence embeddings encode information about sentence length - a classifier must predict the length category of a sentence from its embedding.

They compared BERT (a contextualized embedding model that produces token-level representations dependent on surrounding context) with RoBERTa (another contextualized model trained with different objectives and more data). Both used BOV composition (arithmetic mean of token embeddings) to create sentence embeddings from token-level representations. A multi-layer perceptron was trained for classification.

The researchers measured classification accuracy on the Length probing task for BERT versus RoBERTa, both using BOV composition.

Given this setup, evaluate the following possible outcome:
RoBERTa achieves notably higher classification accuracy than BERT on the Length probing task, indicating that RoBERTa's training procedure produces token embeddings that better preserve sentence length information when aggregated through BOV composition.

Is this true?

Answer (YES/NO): NO